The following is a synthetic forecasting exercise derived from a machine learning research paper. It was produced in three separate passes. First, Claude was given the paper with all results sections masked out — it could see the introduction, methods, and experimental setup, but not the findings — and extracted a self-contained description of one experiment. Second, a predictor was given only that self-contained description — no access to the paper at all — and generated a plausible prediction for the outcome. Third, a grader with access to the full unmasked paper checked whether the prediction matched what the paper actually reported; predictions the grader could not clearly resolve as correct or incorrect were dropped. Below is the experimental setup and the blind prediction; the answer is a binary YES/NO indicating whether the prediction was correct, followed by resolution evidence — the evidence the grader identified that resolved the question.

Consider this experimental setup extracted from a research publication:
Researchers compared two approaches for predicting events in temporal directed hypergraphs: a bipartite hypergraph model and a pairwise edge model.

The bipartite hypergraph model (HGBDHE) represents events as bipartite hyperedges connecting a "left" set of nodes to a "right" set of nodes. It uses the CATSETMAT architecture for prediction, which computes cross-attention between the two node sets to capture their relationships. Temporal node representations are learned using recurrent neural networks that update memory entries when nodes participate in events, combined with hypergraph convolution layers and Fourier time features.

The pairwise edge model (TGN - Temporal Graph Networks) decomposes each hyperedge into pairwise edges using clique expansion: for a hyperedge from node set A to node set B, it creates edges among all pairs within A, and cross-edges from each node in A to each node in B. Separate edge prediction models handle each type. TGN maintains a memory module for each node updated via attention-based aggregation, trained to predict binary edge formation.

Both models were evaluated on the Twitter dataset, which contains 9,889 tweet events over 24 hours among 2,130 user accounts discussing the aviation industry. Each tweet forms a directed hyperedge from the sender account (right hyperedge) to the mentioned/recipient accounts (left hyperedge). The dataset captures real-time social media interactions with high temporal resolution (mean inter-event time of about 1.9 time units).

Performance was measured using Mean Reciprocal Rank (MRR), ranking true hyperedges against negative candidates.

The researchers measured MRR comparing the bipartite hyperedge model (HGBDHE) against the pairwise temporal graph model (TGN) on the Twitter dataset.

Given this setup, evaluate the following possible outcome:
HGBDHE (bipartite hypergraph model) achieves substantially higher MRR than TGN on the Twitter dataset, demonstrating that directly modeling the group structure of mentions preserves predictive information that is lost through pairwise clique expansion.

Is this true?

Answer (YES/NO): YES